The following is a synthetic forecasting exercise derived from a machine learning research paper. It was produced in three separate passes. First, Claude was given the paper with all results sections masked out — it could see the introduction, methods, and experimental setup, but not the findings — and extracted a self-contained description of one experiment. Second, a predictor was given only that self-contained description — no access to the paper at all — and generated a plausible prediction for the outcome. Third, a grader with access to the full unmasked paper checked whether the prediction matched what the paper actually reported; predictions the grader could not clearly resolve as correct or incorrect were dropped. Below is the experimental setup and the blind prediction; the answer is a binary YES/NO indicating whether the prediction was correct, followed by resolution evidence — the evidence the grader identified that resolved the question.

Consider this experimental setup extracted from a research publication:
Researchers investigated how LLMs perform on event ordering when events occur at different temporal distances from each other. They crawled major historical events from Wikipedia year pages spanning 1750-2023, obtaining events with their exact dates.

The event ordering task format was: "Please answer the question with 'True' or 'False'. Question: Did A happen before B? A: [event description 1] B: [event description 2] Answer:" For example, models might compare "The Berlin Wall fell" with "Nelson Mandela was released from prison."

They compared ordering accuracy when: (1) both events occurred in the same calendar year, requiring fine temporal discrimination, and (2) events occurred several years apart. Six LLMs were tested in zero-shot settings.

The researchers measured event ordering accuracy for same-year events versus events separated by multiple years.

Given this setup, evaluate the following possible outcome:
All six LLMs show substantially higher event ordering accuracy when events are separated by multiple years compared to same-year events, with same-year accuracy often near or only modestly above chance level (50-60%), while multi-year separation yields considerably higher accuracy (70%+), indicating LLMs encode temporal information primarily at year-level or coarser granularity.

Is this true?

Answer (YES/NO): NO